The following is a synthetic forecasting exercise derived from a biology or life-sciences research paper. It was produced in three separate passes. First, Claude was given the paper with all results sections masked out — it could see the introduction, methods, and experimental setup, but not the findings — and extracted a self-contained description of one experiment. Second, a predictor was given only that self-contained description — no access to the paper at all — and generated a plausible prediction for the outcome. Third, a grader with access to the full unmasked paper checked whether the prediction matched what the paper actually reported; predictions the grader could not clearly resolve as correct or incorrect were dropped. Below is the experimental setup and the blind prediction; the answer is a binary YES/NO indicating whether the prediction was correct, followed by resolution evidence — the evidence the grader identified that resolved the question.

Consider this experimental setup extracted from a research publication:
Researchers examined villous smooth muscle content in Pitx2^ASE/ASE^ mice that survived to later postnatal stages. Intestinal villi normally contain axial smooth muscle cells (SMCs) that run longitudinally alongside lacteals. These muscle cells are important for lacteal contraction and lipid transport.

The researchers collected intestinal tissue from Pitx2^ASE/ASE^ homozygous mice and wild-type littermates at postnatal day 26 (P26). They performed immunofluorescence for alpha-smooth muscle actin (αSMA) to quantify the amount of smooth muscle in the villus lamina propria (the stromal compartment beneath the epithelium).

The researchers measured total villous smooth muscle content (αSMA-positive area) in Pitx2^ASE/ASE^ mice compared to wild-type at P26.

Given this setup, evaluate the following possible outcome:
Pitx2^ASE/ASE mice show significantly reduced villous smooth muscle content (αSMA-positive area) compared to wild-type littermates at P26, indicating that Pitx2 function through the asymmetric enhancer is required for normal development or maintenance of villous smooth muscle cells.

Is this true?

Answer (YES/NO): YES